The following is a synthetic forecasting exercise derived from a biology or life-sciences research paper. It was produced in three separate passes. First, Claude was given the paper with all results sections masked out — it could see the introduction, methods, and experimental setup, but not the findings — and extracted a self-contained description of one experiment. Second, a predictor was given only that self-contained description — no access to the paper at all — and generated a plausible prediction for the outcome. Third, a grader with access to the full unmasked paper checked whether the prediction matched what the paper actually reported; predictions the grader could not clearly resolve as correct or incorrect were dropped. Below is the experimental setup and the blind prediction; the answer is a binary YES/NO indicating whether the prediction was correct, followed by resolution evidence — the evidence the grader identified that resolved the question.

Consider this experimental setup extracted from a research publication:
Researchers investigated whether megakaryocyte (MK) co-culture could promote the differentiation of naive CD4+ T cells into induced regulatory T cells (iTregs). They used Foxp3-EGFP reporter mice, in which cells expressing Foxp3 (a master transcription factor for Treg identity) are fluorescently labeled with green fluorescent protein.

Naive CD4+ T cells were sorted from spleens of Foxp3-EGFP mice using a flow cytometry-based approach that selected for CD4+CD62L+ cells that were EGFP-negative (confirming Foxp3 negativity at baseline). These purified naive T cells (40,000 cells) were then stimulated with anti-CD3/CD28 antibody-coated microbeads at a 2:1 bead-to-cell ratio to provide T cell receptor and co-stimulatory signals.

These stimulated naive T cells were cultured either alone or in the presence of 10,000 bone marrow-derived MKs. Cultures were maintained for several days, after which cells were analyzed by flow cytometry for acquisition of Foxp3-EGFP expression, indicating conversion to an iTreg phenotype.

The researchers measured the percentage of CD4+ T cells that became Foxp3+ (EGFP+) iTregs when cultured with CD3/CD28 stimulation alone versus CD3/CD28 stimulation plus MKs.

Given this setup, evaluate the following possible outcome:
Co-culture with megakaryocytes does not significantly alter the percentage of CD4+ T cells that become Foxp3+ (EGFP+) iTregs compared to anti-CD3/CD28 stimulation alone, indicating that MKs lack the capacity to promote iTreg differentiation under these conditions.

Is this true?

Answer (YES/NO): NO